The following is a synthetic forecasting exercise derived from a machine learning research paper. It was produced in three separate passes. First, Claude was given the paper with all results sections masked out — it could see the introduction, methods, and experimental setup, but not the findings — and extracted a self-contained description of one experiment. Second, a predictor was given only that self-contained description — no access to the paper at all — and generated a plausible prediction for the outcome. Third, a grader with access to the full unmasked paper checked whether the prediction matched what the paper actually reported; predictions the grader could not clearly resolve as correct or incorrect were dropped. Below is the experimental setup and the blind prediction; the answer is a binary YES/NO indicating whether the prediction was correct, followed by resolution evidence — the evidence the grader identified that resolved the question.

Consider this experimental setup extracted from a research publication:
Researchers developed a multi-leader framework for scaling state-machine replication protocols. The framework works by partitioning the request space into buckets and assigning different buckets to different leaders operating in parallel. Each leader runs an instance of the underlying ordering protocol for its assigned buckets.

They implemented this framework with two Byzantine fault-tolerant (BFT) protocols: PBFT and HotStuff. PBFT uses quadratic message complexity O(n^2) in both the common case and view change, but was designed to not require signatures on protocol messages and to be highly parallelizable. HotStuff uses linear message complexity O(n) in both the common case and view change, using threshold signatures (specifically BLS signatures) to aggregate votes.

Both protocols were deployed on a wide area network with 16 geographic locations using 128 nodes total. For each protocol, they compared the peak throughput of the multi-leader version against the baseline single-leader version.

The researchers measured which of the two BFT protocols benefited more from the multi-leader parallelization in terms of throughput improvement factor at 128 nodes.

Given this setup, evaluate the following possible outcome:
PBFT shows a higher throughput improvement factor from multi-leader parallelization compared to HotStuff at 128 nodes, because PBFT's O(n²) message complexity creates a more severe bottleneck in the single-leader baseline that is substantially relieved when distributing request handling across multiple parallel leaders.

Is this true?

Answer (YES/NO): NO